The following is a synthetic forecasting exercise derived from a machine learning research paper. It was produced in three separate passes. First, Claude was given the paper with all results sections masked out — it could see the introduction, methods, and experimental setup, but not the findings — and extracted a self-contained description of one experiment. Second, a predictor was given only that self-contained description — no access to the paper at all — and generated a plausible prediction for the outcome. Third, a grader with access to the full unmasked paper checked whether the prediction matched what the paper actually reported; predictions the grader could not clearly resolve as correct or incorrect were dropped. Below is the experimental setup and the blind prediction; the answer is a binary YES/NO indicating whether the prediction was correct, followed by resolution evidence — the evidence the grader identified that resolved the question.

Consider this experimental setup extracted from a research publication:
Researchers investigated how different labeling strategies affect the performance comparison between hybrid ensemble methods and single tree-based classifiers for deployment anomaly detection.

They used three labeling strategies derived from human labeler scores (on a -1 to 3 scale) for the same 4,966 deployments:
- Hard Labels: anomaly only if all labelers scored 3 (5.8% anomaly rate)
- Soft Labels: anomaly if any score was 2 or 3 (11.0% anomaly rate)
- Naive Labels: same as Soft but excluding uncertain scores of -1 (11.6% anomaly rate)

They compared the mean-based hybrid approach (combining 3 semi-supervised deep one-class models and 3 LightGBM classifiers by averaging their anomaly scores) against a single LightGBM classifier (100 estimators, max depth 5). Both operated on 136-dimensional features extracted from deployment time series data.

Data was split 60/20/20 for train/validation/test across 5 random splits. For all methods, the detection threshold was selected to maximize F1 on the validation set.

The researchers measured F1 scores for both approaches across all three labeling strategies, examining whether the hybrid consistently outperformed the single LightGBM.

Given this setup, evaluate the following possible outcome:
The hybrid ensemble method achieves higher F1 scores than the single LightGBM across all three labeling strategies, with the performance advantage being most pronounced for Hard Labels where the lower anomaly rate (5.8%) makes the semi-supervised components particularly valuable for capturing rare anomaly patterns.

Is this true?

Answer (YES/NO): NO